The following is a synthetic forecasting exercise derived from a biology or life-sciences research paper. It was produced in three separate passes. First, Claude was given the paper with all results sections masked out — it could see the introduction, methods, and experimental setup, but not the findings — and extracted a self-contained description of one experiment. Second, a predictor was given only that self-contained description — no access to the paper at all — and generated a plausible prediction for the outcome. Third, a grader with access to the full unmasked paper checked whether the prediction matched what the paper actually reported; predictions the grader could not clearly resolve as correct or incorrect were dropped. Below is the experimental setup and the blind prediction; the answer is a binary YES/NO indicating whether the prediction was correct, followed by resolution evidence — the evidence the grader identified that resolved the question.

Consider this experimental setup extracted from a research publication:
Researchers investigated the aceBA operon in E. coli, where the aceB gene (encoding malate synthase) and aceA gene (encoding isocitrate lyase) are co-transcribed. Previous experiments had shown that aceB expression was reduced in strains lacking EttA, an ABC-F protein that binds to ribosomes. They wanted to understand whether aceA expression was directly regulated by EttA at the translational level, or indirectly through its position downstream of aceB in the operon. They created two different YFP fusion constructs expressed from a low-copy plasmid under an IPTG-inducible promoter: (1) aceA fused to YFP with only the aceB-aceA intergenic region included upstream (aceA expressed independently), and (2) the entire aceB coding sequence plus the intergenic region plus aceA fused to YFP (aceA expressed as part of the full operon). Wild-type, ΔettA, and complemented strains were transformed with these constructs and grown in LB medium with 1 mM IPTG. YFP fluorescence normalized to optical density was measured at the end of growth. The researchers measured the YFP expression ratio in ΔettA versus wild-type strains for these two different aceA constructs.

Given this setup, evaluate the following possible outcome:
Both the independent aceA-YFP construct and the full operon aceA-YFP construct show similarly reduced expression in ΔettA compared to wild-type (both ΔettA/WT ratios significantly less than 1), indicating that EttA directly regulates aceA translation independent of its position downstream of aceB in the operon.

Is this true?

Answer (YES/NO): NO